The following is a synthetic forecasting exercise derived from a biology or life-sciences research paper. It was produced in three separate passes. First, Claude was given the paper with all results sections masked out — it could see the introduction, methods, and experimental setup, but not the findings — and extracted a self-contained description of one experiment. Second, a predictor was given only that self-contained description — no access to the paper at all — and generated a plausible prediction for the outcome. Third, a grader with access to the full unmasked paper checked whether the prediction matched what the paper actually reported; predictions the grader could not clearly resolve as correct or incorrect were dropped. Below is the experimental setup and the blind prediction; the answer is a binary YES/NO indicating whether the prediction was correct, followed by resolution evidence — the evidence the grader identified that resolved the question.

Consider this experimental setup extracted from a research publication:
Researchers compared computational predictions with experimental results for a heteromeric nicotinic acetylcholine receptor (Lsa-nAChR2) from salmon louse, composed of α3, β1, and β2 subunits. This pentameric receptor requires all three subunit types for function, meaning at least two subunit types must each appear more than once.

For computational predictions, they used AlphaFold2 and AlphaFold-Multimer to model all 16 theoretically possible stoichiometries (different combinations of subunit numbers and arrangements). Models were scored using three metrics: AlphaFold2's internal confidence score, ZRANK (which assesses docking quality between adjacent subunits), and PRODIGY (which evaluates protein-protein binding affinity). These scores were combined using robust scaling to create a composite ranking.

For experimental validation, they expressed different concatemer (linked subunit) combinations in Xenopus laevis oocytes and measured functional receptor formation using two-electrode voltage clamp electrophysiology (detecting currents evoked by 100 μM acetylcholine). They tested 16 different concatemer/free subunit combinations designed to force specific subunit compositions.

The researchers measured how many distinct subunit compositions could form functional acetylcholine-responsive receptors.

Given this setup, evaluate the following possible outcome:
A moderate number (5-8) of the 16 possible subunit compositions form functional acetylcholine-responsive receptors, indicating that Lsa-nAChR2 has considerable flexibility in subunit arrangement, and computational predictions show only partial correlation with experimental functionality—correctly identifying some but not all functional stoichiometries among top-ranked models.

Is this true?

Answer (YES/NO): NO